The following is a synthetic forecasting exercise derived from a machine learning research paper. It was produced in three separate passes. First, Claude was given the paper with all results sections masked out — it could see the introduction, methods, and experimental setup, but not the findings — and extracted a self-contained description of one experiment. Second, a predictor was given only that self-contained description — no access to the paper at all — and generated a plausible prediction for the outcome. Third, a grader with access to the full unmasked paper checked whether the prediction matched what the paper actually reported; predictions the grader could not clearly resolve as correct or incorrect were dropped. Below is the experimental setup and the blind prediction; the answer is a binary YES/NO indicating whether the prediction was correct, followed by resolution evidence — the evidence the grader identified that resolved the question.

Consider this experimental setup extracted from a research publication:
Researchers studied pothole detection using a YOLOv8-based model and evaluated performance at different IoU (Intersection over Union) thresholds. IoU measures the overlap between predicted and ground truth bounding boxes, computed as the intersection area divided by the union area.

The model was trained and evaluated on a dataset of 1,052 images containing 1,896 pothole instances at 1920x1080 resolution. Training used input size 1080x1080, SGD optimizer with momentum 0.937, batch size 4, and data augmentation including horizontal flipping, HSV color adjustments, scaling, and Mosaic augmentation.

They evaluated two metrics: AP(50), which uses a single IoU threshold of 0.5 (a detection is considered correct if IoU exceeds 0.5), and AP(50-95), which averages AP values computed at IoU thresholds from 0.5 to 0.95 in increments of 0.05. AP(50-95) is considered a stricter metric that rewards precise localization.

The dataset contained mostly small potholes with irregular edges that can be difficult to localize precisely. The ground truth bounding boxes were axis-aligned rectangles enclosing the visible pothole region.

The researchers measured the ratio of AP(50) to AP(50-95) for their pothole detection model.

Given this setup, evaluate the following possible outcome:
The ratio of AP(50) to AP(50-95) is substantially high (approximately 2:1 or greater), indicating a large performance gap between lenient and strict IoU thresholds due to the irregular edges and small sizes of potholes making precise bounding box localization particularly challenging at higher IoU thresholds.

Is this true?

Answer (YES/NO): YES